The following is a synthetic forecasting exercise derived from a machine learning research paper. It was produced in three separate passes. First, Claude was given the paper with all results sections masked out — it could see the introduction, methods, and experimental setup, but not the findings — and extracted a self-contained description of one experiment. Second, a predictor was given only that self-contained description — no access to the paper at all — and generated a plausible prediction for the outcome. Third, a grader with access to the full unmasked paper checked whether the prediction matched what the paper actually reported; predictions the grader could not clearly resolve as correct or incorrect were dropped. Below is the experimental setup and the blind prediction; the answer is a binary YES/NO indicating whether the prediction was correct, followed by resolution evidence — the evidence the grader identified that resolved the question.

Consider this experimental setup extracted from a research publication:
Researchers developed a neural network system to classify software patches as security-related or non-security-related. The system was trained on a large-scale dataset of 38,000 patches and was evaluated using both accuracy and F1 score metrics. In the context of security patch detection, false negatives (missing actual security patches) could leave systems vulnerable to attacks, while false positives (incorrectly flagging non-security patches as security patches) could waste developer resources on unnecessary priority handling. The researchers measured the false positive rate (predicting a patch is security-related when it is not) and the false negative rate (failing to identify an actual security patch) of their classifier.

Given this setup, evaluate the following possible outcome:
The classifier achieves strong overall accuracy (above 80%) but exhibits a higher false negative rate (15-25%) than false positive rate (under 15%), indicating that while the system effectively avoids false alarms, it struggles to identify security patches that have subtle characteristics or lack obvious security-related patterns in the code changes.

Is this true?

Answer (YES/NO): NO